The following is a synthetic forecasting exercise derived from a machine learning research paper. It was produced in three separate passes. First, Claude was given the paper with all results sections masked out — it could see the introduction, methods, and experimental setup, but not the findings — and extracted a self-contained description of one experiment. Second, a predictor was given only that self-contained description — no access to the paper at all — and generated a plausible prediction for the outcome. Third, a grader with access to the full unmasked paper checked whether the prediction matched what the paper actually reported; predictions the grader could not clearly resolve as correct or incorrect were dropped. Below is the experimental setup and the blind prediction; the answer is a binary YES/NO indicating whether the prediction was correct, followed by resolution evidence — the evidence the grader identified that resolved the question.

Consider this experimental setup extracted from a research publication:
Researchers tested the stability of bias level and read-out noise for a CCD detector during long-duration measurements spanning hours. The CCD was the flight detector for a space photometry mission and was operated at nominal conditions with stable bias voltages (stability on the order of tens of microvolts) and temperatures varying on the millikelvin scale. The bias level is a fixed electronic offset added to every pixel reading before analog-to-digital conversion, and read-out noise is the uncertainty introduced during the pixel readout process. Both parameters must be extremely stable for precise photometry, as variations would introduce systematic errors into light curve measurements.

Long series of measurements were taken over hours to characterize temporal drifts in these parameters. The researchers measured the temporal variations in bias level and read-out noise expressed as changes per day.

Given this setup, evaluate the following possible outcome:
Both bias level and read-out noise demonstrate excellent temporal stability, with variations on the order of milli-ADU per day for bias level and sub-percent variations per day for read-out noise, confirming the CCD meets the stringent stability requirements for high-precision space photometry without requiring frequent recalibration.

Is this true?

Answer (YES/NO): YES